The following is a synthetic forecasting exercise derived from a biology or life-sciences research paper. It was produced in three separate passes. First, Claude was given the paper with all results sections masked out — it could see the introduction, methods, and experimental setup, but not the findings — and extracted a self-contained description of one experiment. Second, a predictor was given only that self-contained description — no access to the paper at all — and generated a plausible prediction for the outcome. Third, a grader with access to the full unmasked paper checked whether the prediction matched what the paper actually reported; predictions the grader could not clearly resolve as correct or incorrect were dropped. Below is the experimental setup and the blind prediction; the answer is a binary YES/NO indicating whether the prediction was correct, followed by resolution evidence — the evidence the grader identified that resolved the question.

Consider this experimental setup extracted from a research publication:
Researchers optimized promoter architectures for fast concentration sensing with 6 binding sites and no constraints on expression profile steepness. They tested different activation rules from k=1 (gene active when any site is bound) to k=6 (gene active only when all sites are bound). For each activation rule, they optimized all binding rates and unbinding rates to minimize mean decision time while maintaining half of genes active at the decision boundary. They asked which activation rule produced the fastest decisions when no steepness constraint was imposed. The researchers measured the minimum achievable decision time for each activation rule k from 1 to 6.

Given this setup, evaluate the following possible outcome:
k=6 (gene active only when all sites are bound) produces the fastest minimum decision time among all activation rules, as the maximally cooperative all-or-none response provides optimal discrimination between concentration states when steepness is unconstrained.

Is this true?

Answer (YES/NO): NO